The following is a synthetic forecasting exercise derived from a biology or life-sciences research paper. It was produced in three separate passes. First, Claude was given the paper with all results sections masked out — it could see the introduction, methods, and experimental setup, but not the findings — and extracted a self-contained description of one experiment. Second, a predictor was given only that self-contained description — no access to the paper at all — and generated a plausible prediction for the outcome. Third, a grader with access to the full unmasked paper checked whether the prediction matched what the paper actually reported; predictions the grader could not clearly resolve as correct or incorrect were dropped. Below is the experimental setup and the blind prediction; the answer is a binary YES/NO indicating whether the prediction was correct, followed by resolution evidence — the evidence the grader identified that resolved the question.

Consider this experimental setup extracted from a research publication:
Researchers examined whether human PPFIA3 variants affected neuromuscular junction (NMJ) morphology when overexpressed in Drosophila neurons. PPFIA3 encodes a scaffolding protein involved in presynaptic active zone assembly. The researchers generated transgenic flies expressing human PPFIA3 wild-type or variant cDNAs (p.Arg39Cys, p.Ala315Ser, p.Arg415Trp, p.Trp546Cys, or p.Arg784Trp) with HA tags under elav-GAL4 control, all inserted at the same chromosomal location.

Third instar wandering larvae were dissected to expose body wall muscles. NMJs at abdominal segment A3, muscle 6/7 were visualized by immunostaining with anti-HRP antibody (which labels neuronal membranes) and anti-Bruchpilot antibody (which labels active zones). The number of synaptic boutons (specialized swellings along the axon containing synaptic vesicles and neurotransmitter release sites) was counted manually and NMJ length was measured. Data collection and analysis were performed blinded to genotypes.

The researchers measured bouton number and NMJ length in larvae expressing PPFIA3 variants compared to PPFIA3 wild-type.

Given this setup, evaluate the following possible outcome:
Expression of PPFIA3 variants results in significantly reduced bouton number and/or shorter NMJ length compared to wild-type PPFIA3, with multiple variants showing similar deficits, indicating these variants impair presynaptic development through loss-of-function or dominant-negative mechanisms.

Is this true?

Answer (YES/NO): NO